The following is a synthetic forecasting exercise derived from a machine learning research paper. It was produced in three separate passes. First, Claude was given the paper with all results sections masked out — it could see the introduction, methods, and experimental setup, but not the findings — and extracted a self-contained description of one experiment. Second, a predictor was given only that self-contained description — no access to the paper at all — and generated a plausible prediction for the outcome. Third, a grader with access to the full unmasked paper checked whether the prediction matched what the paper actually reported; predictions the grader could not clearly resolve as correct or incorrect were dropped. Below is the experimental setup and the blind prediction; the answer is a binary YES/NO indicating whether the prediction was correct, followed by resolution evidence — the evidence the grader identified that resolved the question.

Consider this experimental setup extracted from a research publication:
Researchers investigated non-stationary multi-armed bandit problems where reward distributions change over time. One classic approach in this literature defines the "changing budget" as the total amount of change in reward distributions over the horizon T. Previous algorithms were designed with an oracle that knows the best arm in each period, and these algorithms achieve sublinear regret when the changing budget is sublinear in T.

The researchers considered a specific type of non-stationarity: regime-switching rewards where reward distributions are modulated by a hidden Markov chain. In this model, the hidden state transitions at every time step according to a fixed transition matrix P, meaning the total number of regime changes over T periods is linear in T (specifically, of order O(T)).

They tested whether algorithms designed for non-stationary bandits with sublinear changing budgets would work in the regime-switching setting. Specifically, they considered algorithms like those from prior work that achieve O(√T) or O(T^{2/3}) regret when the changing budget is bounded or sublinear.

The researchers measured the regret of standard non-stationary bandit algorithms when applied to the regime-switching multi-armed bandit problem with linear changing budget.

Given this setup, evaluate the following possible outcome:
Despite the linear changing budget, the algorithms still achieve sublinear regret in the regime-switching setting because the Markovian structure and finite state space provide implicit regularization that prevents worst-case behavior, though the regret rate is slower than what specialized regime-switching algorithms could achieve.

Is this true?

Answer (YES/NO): NO